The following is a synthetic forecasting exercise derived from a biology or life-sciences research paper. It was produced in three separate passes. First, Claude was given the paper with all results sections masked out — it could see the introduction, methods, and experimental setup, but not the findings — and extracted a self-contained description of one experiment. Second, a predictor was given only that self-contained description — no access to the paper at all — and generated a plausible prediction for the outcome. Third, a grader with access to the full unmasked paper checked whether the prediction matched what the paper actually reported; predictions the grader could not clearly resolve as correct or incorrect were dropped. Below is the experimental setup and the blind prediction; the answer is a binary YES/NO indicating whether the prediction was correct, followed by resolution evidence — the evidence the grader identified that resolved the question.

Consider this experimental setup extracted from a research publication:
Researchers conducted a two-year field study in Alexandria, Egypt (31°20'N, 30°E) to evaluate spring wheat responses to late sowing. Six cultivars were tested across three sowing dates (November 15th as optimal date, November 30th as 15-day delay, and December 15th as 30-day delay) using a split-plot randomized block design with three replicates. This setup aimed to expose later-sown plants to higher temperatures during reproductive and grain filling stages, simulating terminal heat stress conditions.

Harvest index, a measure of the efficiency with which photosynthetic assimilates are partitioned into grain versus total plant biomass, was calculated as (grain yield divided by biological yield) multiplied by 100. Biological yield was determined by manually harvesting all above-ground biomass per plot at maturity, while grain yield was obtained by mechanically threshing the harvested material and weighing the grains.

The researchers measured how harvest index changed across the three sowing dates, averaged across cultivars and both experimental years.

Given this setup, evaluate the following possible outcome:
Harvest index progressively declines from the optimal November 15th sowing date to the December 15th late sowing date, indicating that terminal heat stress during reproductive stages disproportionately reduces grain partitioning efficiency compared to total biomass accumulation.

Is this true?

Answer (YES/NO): NO